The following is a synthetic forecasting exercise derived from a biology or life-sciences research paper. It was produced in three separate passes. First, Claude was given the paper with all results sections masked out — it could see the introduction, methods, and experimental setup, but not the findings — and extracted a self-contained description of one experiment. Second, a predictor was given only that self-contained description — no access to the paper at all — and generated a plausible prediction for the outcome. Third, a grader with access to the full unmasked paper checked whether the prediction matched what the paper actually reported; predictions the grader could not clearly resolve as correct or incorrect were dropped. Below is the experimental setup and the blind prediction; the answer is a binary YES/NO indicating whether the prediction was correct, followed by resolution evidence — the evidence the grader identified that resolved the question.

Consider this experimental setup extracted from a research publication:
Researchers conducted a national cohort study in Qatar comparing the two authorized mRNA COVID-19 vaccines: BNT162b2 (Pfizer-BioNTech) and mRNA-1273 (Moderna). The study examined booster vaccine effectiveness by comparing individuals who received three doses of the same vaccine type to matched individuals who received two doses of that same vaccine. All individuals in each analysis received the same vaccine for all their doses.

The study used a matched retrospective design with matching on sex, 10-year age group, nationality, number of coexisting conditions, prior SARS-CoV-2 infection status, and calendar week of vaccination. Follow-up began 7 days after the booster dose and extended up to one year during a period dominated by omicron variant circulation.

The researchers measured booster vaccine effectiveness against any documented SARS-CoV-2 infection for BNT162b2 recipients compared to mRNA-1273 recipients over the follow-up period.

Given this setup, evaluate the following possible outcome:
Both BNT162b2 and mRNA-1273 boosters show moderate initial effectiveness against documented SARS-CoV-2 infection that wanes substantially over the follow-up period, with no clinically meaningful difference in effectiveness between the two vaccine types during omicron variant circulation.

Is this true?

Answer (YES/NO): NO